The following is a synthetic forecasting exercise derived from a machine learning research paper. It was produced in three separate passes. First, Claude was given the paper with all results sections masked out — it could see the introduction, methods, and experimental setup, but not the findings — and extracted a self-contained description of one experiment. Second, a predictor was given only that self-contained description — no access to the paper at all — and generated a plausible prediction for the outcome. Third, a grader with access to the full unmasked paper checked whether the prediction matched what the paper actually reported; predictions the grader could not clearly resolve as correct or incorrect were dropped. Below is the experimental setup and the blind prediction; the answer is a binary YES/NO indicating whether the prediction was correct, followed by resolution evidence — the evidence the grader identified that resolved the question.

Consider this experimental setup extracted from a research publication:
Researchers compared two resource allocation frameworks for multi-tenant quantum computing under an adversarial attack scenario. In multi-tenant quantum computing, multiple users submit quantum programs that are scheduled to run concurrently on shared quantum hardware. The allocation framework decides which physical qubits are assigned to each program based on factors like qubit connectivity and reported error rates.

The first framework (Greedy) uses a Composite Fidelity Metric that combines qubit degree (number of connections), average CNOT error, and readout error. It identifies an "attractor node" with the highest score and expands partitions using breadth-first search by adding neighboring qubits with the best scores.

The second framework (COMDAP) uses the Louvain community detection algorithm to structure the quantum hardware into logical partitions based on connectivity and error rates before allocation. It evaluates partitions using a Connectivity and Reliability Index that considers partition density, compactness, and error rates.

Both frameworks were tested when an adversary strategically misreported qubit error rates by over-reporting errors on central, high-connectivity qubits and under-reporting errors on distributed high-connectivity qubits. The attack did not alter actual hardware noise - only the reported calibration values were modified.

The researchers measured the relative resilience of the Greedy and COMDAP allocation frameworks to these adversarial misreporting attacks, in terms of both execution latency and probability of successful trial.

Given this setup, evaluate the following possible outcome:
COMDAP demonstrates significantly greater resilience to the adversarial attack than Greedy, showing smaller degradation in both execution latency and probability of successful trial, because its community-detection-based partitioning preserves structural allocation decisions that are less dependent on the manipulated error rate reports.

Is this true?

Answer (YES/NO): NO